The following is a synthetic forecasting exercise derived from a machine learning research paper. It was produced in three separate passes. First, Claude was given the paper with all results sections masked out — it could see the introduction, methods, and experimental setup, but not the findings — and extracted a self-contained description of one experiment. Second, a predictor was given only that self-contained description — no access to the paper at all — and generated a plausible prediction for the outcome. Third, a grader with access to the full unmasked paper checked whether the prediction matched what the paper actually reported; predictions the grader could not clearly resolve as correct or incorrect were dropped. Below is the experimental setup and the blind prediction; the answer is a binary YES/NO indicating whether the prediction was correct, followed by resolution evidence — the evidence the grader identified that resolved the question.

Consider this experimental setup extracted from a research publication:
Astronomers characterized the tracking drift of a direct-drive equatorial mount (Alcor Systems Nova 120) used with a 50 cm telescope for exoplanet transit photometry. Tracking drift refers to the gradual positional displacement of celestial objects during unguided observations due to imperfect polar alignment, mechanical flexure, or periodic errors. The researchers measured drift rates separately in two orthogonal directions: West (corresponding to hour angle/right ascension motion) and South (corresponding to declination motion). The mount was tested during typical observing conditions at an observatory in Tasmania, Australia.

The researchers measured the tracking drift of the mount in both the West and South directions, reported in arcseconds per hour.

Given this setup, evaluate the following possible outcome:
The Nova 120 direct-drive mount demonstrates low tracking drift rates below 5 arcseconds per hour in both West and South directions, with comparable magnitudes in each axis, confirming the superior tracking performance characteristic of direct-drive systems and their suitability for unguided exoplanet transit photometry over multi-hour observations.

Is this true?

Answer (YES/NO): NO